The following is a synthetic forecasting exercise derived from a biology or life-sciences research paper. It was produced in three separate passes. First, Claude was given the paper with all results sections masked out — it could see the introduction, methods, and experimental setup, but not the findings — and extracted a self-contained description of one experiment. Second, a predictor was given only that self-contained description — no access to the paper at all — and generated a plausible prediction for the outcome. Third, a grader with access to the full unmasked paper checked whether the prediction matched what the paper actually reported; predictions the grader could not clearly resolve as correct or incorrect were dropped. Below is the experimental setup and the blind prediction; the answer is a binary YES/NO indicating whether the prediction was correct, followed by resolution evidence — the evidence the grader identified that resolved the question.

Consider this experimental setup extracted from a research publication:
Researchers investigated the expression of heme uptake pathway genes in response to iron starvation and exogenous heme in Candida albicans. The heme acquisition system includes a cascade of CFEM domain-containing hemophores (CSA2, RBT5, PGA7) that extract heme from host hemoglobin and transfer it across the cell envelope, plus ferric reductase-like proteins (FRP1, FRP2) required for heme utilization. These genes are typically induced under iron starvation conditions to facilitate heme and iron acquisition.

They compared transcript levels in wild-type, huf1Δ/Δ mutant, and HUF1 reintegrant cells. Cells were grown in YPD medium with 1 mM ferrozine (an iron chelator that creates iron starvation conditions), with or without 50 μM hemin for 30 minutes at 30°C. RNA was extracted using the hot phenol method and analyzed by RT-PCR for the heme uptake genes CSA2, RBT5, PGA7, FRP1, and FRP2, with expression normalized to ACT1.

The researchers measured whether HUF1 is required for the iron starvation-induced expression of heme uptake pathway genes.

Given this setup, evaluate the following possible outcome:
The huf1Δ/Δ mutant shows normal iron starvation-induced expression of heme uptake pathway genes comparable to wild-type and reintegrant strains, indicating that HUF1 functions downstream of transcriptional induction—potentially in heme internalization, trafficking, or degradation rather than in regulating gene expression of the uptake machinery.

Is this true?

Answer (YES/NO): NO